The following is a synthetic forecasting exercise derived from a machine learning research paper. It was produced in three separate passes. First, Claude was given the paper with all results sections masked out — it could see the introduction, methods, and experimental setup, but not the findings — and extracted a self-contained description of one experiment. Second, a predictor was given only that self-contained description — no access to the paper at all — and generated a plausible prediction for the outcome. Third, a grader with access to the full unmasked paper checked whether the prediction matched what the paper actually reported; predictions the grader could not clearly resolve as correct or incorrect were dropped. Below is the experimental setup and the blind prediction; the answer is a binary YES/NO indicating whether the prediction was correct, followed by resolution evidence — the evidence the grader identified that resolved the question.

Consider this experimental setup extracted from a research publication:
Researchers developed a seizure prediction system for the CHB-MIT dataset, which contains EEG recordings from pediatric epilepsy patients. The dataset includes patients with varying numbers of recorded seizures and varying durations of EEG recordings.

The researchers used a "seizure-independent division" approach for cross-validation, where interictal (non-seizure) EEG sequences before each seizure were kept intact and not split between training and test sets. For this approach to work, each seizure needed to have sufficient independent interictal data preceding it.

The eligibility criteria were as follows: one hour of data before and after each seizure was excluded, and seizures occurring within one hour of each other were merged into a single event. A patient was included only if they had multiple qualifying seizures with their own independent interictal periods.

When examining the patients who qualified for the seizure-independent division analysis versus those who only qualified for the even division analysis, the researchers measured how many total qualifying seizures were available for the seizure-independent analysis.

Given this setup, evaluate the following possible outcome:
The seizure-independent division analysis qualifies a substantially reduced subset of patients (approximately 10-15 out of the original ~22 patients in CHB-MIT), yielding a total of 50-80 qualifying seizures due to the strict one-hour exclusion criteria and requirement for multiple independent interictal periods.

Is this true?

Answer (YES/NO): NO